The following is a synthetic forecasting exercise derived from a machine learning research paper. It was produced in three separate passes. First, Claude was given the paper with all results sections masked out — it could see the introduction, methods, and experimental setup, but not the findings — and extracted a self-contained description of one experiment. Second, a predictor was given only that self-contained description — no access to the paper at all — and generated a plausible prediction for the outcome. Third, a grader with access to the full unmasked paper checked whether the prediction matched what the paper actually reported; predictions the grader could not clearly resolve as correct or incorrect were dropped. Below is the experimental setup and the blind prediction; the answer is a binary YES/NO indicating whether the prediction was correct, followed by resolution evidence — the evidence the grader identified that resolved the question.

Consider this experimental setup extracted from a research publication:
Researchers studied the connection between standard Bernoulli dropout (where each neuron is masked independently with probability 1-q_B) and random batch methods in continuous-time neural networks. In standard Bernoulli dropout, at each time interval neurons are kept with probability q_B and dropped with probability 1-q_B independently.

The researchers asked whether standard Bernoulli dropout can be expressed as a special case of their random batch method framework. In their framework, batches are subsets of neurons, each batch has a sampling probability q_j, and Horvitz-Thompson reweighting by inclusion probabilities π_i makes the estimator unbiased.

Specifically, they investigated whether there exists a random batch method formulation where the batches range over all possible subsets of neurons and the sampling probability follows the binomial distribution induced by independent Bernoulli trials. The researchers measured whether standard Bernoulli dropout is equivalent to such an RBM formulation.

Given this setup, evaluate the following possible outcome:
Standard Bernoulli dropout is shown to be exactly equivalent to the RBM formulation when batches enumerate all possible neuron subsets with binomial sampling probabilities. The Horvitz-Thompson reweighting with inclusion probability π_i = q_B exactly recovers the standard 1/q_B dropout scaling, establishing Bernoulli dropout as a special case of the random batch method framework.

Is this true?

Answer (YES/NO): YES